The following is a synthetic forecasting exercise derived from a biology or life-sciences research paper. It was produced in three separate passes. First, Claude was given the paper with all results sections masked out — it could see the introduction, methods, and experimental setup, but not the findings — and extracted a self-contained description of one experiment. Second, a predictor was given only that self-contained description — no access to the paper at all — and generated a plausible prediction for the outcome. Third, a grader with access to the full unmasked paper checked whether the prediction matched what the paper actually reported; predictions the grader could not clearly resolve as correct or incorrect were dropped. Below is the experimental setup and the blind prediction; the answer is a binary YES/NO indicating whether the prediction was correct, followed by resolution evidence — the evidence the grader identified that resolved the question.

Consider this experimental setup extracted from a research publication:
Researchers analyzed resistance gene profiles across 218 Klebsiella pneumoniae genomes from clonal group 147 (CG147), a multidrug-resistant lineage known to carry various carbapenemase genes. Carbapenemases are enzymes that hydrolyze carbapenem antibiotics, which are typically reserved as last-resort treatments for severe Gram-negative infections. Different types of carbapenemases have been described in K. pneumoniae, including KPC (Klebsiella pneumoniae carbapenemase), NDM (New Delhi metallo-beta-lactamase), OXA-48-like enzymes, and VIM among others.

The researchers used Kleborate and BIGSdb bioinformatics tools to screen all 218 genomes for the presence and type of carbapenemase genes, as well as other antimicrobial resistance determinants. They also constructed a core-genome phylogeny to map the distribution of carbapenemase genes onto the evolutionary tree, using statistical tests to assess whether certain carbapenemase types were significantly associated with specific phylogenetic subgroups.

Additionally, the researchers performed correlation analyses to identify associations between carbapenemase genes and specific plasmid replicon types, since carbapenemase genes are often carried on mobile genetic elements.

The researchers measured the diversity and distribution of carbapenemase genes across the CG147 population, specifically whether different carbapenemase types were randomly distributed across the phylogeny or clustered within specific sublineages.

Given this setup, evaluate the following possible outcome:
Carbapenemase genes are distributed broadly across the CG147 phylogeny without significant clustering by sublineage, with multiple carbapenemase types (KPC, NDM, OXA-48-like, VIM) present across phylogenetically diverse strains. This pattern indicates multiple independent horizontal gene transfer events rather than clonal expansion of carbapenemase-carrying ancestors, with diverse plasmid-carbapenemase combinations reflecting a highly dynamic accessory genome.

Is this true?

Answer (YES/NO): NO